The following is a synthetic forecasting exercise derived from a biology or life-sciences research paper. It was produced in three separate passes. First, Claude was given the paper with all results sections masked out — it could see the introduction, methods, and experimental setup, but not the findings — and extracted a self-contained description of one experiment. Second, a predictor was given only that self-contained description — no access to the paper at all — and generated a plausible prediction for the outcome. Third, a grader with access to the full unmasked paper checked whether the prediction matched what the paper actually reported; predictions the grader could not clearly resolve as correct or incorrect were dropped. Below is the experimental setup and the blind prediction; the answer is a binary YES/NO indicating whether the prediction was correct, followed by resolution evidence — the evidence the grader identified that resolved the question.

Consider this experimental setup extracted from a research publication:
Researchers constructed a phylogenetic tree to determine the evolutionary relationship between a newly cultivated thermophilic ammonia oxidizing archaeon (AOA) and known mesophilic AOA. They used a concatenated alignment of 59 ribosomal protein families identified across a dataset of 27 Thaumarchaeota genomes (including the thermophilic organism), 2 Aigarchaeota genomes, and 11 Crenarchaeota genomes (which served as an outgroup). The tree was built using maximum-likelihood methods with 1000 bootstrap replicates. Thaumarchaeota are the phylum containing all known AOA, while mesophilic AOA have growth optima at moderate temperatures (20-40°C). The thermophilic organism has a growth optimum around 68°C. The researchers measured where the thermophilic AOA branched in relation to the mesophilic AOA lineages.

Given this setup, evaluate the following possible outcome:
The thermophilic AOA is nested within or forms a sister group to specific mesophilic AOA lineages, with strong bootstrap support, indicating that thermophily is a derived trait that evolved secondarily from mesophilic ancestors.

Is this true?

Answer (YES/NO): NO